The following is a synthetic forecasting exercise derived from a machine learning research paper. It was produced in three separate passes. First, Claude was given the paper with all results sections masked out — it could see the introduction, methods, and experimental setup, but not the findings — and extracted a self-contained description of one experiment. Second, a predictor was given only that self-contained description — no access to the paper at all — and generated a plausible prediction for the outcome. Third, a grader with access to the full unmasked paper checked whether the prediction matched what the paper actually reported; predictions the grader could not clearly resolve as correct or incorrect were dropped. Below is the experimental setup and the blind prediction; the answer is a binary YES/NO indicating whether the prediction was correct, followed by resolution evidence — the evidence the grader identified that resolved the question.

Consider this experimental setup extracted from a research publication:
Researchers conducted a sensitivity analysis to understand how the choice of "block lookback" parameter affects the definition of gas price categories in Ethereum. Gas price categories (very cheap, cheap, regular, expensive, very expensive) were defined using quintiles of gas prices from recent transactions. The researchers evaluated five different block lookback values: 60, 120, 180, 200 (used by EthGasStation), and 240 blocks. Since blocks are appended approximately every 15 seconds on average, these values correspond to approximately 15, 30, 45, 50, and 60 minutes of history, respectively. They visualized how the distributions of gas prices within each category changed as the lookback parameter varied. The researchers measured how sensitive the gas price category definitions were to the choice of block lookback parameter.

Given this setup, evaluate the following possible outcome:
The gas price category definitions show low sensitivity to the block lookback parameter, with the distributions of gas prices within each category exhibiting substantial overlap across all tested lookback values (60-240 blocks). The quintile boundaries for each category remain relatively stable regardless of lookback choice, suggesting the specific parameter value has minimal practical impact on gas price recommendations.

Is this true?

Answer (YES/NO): YES